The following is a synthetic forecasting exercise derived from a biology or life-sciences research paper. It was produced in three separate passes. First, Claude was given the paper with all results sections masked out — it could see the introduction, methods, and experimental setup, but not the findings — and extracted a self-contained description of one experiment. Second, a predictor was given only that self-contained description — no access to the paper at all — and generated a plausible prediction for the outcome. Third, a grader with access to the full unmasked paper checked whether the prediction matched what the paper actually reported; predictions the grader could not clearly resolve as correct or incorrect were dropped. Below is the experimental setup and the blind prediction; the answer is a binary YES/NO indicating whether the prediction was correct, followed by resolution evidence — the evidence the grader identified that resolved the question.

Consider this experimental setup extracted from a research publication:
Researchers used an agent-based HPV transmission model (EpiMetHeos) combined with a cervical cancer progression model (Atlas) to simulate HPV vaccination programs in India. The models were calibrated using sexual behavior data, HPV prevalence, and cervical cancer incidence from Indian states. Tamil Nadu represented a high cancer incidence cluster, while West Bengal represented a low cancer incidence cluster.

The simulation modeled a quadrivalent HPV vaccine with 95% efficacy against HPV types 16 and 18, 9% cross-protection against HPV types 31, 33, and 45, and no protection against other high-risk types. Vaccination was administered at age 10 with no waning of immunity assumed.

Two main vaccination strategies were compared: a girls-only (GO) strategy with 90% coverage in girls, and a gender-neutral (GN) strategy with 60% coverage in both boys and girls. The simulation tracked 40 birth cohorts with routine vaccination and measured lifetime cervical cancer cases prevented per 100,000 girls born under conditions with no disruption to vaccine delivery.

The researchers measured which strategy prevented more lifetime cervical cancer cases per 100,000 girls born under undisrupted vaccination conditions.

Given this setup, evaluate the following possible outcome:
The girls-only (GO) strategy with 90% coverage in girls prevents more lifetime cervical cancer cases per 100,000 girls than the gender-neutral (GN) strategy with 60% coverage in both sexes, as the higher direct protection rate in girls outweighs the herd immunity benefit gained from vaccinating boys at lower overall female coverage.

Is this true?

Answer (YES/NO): YES